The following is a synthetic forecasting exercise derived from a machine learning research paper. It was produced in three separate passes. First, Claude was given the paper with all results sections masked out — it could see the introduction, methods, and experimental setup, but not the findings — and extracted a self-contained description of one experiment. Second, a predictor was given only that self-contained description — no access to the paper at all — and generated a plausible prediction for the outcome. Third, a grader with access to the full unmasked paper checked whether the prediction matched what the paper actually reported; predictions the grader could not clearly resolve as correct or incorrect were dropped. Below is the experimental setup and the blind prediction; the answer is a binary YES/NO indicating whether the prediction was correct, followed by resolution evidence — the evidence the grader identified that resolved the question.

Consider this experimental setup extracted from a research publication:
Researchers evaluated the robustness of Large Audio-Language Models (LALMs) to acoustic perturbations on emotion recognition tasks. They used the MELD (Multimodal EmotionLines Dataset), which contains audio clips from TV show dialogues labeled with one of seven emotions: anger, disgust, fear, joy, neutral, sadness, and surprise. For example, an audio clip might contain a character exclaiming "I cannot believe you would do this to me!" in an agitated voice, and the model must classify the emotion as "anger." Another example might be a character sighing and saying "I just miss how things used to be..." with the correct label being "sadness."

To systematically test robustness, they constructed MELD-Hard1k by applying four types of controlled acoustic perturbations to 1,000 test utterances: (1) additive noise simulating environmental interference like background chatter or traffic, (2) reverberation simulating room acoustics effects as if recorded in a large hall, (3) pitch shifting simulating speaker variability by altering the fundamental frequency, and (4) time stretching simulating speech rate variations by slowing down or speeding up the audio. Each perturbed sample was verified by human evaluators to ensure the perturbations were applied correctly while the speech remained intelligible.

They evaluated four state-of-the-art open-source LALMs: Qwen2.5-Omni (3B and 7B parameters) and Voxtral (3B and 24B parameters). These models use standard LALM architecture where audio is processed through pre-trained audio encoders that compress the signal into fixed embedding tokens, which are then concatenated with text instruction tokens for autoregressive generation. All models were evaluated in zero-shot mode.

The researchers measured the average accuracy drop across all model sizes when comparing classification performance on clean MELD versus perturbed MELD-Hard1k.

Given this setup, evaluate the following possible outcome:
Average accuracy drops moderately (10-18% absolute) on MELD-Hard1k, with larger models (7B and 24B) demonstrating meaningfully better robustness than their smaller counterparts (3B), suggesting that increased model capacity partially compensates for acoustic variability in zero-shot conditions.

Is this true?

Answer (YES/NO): NO